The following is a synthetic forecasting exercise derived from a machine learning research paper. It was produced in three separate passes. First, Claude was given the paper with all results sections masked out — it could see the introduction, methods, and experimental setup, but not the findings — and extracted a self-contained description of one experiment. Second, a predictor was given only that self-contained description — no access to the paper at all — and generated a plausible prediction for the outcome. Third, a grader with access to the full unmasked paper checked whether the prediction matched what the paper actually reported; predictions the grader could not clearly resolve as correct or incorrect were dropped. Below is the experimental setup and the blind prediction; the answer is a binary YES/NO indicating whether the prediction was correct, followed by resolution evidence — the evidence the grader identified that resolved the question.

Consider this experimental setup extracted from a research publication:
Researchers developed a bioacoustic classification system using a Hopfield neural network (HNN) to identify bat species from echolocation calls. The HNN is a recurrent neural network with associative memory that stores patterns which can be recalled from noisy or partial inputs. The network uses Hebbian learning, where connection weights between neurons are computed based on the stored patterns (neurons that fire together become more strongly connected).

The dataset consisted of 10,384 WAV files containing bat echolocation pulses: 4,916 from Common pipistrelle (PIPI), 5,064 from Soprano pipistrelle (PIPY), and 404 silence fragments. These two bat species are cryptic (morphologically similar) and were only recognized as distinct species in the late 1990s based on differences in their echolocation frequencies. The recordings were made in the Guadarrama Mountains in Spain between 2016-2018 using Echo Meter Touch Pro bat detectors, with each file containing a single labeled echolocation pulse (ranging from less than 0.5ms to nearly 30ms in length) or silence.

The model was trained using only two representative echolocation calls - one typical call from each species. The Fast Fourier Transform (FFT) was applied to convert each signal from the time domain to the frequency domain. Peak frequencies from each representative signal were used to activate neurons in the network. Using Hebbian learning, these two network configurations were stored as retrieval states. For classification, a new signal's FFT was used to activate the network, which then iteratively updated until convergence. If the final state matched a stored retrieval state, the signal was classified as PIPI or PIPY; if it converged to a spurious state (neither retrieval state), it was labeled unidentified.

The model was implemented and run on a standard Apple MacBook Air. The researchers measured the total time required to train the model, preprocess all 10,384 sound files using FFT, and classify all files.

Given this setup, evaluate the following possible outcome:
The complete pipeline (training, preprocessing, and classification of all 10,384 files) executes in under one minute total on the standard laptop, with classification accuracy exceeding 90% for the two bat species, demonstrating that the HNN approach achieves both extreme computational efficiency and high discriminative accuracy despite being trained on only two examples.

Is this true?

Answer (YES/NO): NO